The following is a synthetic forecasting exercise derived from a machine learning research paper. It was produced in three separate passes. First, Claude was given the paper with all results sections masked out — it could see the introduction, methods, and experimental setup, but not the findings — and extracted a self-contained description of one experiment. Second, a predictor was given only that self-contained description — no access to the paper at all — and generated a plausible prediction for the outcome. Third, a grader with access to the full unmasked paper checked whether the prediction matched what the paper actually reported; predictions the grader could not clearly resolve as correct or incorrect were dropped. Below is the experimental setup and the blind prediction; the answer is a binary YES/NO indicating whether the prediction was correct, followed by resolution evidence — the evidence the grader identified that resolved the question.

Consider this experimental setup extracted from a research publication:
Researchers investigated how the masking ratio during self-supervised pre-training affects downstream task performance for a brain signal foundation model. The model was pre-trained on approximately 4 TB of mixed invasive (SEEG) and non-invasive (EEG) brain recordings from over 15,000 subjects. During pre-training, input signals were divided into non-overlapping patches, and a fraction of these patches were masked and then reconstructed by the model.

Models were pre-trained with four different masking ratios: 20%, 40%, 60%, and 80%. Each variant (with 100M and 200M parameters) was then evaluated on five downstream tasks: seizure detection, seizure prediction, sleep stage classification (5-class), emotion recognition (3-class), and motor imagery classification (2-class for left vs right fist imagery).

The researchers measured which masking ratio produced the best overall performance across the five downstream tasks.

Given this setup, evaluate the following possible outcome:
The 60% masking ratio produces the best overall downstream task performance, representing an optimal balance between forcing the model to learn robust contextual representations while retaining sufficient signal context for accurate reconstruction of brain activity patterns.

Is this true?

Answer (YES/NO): NO